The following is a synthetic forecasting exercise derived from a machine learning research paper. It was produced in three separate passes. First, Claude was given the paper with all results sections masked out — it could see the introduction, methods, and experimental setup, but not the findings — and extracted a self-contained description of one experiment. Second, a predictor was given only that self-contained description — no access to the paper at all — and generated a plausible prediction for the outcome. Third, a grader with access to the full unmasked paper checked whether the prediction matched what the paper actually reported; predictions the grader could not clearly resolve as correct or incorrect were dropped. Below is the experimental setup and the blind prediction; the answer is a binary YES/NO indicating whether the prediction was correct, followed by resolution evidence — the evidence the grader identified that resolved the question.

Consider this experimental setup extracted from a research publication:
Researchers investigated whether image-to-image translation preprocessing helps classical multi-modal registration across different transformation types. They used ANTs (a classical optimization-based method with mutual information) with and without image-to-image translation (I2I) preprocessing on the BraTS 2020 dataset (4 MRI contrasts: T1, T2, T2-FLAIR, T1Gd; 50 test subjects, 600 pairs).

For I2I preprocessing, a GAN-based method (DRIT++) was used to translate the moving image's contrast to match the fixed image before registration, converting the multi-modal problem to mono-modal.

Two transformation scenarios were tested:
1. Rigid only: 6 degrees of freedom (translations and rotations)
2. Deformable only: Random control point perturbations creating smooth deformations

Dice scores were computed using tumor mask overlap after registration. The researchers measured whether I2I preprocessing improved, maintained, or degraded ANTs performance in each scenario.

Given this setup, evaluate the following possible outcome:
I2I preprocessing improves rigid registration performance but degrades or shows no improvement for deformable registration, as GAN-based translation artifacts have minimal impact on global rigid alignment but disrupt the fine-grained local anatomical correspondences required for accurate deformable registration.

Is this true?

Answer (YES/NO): NO